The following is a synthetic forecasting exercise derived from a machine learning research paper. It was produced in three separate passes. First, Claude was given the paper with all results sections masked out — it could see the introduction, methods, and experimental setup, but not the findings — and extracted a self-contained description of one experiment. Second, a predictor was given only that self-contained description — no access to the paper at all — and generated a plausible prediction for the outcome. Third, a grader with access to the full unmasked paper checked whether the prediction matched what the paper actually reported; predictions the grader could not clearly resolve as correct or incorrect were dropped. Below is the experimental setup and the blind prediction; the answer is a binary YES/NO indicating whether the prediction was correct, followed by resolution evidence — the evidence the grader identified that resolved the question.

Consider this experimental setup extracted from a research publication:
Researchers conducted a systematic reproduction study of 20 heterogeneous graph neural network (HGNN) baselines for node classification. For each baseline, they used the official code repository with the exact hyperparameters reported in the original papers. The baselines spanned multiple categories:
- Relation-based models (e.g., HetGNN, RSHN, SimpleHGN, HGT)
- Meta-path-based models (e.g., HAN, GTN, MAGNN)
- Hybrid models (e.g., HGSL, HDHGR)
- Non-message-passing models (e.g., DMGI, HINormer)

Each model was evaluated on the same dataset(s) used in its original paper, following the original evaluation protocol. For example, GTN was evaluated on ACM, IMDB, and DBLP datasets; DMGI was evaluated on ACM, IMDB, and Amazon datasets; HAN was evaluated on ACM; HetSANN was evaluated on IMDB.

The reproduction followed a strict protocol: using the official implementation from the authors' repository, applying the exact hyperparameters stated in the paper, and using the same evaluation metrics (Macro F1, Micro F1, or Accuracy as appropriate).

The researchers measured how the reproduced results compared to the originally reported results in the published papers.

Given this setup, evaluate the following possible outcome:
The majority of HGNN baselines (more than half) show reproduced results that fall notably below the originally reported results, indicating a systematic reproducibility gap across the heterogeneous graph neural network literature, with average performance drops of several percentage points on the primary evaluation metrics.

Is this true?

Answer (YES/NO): NO